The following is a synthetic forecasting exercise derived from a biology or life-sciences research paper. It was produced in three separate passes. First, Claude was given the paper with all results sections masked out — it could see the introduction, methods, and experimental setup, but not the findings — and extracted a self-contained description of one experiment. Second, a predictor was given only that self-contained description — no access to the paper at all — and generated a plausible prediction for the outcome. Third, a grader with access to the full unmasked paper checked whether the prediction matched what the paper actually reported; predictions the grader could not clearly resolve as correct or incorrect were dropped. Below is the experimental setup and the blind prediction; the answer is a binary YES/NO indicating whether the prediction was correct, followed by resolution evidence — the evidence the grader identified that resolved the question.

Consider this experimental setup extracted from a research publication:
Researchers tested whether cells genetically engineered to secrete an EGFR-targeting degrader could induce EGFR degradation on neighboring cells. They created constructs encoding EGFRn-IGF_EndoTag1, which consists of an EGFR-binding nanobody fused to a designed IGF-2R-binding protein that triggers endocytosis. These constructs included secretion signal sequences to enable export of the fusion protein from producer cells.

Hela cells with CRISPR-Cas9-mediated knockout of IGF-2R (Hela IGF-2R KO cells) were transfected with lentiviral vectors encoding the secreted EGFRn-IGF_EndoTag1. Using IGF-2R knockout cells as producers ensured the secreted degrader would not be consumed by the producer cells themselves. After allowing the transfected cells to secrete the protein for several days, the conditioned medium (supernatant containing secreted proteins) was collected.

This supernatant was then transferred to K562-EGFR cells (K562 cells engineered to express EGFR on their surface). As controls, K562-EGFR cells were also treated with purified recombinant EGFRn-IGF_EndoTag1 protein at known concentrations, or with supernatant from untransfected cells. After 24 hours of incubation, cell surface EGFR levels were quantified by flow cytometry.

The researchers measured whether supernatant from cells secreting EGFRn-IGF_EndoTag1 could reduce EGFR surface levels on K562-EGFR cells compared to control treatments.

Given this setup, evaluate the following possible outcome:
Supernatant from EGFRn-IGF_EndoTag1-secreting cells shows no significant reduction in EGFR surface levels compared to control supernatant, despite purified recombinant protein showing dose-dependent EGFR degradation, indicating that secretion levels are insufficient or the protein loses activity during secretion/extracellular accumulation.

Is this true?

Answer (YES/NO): NO